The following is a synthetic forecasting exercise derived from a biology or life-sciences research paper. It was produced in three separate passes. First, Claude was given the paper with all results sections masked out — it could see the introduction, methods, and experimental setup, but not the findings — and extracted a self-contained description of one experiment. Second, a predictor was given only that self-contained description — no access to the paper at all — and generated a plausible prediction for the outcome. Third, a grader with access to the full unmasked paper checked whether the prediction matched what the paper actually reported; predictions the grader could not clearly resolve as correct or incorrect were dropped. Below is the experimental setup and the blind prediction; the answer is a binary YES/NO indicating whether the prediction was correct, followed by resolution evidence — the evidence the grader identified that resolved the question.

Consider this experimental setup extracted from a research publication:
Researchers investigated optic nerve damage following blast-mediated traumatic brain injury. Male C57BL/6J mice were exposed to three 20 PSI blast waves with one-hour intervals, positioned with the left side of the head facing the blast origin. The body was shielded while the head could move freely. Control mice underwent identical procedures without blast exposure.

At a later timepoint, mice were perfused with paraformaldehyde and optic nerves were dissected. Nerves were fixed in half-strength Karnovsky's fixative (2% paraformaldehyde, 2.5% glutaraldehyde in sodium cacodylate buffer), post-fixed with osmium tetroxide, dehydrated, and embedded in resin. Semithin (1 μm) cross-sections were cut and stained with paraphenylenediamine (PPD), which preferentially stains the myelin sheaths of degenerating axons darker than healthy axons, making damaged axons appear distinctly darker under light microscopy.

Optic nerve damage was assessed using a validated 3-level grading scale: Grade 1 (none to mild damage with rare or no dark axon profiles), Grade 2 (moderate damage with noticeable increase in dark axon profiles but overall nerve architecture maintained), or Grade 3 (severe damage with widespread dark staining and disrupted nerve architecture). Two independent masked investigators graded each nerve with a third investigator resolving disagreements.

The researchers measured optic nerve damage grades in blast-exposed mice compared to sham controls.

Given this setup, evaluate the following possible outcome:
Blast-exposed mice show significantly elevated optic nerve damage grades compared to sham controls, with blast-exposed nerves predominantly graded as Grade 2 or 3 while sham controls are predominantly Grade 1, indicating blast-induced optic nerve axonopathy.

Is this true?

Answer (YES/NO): YES